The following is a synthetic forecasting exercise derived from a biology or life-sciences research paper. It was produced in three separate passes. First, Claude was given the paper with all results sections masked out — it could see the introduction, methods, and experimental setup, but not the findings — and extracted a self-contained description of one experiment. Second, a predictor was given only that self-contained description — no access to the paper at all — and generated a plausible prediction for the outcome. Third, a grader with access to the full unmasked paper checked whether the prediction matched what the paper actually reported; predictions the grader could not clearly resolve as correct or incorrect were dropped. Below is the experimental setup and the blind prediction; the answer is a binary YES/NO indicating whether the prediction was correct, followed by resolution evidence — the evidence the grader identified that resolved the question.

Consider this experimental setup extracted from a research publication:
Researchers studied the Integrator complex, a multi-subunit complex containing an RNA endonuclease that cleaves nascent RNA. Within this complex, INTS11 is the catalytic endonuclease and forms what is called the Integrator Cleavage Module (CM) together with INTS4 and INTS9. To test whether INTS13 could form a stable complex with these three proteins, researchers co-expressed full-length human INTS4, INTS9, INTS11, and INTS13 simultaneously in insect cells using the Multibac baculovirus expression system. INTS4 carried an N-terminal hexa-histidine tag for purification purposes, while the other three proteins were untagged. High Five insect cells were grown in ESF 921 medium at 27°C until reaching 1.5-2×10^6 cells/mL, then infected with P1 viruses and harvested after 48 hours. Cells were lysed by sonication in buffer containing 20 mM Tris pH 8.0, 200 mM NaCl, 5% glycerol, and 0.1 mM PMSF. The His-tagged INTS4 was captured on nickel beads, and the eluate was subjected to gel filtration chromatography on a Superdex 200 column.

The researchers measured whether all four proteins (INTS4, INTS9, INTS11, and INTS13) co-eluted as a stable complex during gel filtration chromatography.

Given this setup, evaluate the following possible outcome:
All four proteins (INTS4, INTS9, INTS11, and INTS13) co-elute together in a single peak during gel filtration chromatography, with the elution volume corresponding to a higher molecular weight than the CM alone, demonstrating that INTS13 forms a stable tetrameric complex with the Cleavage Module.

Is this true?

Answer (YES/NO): YES